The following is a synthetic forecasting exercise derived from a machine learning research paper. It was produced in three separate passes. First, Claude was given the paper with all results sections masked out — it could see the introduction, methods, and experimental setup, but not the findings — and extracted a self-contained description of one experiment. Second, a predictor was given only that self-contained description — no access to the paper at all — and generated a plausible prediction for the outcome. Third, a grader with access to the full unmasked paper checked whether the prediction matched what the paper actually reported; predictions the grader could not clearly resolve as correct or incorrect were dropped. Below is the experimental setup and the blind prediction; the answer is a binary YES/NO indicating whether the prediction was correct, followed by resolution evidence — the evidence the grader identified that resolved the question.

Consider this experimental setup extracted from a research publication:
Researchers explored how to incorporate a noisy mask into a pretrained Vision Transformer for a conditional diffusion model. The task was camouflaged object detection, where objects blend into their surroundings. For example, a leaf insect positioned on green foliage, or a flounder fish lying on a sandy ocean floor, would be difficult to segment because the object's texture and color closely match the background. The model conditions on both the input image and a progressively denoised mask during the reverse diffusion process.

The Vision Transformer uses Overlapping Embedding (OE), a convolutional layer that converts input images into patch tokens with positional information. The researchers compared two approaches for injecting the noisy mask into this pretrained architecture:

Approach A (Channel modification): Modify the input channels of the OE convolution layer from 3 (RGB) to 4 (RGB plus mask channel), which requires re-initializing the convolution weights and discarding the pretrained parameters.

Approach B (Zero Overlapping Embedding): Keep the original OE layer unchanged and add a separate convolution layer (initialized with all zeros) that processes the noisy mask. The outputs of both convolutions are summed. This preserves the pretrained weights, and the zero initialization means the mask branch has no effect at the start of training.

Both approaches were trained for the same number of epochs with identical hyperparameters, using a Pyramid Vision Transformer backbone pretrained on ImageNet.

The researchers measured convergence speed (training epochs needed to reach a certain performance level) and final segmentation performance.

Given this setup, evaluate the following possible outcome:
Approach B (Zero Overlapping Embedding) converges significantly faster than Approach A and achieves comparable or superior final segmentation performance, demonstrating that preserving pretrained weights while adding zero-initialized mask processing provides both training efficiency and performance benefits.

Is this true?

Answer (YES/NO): YES